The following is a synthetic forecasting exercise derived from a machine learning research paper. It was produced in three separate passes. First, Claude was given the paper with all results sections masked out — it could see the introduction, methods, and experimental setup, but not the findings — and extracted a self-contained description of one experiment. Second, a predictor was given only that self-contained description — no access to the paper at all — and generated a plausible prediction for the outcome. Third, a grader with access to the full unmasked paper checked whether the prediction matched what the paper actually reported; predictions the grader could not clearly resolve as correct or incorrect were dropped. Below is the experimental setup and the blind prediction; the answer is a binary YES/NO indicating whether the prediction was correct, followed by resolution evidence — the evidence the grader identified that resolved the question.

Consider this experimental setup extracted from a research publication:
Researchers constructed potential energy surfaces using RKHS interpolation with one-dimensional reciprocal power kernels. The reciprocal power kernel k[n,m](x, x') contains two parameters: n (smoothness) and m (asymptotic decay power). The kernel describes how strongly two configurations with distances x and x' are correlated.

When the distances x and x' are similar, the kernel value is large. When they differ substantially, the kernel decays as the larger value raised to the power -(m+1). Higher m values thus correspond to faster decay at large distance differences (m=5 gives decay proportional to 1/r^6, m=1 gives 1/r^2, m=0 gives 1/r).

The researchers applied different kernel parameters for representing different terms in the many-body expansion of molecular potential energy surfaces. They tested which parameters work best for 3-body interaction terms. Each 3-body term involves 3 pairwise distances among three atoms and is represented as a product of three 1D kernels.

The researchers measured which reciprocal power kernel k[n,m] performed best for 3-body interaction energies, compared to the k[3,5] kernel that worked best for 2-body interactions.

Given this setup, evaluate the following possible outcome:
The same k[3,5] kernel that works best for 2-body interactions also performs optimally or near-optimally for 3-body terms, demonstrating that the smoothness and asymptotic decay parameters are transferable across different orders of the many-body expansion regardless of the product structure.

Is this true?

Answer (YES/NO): NO